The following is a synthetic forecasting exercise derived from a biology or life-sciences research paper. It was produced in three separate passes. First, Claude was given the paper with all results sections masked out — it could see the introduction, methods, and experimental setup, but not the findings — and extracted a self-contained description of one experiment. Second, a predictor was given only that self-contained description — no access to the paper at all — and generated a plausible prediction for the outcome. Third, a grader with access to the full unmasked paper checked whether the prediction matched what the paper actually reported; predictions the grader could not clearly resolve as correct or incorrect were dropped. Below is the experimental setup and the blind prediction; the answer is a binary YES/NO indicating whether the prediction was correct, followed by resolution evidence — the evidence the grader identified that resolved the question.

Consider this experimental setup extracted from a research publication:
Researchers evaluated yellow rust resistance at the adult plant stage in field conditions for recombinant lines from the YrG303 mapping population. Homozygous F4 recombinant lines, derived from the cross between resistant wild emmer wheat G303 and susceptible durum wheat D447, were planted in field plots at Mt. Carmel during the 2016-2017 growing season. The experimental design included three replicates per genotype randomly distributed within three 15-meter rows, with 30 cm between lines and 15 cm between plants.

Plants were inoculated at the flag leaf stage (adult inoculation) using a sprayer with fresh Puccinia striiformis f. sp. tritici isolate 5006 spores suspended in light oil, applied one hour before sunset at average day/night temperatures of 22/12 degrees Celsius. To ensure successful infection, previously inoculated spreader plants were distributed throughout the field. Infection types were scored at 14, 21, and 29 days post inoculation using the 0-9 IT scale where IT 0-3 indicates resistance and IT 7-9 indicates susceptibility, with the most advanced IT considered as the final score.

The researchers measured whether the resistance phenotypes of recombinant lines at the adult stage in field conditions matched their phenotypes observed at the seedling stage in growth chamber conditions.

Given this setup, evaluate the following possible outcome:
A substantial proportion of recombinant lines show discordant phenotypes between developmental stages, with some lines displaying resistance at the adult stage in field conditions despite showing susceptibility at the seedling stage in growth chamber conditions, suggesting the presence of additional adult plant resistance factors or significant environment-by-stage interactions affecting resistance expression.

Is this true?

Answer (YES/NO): NO